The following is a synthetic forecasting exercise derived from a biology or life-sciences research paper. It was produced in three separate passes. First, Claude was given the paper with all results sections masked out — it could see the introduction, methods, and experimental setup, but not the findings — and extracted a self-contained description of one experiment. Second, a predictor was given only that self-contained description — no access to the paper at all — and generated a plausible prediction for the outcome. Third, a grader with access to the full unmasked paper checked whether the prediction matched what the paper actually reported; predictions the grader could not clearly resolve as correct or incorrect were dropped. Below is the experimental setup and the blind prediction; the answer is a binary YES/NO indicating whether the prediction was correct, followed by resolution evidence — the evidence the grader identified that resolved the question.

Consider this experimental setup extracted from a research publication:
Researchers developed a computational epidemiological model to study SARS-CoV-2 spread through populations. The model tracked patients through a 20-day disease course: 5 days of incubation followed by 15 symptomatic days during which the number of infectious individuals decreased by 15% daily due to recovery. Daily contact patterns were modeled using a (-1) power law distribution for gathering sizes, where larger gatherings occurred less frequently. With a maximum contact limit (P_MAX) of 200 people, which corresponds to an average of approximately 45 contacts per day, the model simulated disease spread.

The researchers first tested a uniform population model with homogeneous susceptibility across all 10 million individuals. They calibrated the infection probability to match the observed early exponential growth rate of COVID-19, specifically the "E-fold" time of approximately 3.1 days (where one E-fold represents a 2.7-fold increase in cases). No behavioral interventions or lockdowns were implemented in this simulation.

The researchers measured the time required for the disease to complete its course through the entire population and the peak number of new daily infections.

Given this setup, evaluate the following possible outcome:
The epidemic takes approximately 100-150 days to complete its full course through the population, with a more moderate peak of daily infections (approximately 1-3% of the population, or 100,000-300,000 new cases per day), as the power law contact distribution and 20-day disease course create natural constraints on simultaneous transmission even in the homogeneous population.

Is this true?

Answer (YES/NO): NO